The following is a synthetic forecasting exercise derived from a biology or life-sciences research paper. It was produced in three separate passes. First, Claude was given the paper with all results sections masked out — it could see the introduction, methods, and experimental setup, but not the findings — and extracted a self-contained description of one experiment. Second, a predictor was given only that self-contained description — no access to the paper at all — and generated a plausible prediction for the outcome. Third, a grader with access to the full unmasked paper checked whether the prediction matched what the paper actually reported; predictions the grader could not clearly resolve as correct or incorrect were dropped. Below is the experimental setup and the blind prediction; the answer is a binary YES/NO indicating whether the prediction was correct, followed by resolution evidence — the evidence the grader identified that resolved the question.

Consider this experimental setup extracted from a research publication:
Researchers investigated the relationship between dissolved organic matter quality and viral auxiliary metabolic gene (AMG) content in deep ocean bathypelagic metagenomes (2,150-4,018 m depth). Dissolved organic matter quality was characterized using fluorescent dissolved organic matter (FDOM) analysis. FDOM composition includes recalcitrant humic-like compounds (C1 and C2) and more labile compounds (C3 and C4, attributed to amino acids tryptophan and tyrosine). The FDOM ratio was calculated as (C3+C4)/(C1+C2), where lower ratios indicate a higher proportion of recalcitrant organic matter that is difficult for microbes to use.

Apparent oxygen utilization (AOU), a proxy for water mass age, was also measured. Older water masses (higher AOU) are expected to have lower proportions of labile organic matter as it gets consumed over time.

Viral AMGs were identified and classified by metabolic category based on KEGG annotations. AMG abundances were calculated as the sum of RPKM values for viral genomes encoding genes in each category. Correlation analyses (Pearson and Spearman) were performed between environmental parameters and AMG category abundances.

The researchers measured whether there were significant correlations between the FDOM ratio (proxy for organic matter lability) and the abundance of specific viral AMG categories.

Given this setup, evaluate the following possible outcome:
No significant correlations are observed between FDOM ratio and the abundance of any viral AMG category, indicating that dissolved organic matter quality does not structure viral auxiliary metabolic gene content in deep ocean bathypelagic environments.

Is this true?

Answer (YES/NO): NO